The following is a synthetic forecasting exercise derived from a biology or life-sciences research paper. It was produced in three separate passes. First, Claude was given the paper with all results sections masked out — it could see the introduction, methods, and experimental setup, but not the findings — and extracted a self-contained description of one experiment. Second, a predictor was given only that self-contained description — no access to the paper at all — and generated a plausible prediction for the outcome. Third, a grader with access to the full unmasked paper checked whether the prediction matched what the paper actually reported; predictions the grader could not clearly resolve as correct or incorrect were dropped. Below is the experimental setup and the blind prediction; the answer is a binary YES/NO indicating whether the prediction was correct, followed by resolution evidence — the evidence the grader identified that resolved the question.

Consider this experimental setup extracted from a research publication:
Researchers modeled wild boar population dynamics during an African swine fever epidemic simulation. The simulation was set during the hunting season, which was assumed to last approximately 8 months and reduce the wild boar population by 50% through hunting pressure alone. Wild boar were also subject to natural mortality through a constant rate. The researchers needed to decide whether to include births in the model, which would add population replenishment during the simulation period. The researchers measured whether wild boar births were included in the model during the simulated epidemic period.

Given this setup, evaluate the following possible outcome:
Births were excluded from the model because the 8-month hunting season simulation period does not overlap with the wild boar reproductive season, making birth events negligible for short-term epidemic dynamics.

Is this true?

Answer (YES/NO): YES